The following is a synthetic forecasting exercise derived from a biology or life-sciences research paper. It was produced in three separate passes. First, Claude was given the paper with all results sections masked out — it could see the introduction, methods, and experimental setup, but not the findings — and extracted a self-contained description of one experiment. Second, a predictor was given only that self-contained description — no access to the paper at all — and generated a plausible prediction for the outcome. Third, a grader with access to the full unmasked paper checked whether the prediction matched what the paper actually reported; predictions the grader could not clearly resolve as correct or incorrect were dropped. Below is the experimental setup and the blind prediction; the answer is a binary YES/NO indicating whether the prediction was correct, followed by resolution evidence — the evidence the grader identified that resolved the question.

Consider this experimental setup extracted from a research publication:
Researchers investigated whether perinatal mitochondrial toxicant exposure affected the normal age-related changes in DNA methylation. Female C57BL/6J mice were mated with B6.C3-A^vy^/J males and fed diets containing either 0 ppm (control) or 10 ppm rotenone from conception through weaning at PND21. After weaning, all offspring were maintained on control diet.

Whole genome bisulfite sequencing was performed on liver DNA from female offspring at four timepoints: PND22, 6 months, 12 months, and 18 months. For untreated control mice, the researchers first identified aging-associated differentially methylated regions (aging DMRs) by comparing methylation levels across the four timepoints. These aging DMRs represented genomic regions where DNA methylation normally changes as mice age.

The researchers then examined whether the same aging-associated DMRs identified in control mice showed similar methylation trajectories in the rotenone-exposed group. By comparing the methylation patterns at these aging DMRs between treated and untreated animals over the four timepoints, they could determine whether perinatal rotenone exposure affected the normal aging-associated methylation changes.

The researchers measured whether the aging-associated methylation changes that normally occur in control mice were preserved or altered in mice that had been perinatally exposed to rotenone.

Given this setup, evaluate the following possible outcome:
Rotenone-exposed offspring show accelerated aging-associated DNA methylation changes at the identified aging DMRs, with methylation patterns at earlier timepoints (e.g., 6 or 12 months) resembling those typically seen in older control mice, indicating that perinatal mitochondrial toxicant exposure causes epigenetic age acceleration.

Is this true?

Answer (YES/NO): NO